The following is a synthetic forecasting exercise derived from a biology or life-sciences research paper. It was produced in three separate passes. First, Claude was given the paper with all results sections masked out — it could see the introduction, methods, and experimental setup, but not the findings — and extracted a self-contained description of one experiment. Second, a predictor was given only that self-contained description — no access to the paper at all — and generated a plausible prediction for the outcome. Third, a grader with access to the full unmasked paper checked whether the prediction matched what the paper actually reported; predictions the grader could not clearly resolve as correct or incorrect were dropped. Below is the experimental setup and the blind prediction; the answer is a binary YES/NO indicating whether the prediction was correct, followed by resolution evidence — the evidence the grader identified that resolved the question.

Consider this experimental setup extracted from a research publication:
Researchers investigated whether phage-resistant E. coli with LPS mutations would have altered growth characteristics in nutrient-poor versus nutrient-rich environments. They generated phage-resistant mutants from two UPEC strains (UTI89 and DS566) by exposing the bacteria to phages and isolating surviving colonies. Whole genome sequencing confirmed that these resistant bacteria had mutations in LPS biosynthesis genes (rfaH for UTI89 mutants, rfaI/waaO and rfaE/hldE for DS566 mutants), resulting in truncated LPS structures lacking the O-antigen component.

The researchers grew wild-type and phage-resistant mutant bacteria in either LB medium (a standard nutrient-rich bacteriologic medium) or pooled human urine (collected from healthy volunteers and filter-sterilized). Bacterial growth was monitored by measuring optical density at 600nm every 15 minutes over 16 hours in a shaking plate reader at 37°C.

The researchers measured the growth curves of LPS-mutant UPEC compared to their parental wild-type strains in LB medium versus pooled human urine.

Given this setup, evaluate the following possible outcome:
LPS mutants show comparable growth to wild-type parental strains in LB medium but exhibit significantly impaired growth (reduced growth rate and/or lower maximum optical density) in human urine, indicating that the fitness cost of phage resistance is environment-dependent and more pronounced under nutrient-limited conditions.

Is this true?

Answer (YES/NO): YES